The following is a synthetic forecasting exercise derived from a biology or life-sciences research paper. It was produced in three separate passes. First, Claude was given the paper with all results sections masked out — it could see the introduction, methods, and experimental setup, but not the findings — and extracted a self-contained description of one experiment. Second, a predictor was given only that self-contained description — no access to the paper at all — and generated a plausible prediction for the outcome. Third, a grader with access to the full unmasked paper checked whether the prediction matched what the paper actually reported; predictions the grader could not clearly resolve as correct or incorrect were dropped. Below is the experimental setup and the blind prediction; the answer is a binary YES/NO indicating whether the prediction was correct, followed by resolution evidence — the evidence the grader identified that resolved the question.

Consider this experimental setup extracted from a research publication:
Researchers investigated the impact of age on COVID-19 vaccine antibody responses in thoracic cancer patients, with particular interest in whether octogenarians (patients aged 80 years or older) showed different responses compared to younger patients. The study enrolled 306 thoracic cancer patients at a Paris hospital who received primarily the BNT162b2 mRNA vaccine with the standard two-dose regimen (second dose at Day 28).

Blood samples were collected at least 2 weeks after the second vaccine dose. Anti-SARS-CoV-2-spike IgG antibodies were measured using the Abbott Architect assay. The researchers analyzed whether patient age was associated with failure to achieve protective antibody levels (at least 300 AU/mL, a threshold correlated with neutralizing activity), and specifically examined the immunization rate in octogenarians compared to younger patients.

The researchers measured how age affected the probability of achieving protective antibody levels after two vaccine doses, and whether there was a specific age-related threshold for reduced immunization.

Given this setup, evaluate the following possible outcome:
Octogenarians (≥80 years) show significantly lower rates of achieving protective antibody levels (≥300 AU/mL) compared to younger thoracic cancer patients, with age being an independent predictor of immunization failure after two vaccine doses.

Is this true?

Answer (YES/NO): YES